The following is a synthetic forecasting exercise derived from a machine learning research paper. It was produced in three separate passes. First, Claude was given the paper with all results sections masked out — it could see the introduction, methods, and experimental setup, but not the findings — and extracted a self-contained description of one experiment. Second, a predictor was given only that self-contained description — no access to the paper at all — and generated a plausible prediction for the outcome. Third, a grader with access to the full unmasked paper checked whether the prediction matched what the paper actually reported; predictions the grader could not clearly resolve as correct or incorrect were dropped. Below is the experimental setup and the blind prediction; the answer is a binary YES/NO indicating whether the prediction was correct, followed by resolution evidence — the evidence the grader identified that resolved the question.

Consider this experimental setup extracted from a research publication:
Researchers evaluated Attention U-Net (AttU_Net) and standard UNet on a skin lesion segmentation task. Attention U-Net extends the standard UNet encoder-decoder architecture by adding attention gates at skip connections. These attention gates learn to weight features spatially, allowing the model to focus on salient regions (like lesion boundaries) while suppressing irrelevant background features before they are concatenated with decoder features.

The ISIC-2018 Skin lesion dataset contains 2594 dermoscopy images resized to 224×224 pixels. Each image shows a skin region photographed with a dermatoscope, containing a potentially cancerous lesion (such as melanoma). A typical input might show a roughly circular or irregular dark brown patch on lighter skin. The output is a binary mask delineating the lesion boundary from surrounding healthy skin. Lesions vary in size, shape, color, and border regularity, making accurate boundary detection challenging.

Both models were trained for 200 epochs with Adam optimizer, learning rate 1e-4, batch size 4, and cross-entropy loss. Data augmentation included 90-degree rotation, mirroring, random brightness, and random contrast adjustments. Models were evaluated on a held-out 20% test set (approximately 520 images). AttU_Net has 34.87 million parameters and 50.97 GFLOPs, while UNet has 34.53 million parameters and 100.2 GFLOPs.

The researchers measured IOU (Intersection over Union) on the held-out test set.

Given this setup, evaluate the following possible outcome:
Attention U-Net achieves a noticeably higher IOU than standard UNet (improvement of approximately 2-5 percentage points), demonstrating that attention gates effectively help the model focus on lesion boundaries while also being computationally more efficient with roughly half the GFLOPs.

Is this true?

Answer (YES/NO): NO